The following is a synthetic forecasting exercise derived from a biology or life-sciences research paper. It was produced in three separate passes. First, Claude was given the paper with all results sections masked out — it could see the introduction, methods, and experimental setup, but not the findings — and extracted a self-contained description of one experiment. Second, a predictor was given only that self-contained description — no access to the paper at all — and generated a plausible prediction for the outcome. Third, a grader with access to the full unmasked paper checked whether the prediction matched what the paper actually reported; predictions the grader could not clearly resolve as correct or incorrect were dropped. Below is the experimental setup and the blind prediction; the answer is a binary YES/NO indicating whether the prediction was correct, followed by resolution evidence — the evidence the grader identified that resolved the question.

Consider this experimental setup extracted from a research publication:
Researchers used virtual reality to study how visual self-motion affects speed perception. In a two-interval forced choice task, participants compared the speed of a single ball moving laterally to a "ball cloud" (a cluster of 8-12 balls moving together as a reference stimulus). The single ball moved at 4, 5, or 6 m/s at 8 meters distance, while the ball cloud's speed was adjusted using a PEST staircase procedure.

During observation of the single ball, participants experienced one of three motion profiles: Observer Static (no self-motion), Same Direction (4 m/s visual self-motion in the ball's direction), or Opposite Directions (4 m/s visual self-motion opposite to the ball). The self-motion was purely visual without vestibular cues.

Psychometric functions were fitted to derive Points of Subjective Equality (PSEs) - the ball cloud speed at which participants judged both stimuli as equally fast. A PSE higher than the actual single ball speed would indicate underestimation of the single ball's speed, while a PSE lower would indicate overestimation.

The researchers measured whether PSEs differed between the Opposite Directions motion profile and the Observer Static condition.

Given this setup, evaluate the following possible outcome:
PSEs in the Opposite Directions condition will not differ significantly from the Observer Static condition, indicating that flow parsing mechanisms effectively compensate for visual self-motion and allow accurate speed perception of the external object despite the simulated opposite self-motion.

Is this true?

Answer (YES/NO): NO